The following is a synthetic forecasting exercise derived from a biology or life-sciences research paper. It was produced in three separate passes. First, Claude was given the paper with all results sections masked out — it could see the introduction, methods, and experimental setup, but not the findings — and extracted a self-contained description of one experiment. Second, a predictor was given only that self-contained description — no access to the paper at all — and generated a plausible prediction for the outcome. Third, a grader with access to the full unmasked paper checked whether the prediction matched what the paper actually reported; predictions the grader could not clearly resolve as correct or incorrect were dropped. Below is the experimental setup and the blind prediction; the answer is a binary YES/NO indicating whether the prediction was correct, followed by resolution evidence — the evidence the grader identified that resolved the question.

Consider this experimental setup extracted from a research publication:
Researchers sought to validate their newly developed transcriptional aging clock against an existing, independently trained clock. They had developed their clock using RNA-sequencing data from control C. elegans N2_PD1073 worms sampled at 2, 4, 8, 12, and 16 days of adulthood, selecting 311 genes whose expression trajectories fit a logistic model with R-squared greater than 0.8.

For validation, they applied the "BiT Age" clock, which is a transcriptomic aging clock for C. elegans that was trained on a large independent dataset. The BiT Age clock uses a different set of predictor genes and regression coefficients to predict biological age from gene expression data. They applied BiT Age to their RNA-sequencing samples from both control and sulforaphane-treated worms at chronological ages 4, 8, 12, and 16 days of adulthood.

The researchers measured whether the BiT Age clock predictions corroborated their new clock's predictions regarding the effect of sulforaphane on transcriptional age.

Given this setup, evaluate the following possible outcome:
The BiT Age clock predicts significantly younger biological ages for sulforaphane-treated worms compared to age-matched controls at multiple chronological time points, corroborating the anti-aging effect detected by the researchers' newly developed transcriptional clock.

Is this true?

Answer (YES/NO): NO